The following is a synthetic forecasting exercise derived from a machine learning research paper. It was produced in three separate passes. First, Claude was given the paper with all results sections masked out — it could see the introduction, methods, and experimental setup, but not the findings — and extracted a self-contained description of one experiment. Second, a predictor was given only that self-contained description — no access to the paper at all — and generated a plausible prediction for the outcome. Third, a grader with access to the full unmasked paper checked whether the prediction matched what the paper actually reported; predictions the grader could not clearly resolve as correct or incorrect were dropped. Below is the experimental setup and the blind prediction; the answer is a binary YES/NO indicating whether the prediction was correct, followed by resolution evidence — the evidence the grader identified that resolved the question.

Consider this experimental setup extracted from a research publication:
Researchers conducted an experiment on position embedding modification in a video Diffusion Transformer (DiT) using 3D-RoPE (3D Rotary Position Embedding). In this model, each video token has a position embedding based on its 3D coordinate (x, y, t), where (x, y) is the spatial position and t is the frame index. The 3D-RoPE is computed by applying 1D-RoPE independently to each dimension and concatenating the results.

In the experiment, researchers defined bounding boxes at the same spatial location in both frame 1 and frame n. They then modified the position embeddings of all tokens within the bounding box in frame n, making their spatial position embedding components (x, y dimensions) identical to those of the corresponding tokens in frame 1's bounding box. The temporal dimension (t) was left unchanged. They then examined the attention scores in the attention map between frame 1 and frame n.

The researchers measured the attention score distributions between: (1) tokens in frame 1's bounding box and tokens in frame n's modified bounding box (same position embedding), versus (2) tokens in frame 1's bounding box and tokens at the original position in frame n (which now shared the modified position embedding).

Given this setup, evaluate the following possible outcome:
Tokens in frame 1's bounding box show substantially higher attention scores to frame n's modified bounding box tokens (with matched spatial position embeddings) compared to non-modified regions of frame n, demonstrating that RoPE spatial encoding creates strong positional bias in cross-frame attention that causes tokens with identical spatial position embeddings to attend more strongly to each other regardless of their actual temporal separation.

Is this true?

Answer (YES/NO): YES